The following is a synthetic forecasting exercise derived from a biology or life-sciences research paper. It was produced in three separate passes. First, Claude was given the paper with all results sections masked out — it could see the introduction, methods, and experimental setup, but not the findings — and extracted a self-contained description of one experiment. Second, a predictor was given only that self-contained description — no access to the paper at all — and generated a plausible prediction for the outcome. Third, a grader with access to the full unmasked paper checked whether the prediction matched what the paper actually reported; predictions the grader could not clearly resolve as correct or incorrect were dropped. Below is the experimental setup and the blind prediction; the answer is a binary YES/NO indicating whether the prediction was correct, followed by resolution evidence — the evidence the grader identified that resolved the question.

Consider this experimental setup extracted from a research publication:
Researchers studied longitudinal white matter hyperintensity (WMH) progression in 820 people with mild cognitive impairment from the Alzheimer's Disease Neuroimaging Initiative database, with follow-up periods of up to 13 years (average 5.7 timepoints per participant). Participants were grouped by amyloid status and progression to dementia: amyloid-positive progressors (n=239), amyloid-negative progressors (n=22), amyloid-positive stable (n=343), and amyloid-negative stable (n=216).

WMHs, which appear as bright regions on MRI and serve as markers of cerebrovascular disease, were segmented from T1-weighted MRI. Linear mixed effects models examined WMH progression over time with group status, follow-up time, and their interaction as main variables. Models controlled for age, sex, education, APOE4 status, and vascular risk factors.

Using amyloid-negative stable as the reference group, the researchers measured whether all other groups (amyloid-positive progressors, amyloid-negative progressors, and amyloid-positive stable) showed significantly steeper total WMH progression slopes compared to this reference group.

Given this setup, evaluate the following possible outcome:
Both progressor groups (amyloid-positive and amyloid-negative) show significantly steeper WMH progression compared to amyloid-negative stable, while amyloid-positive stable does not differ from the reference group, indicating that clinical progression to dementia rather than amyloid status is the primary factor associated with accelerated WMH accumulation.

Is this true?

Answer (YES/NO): NO